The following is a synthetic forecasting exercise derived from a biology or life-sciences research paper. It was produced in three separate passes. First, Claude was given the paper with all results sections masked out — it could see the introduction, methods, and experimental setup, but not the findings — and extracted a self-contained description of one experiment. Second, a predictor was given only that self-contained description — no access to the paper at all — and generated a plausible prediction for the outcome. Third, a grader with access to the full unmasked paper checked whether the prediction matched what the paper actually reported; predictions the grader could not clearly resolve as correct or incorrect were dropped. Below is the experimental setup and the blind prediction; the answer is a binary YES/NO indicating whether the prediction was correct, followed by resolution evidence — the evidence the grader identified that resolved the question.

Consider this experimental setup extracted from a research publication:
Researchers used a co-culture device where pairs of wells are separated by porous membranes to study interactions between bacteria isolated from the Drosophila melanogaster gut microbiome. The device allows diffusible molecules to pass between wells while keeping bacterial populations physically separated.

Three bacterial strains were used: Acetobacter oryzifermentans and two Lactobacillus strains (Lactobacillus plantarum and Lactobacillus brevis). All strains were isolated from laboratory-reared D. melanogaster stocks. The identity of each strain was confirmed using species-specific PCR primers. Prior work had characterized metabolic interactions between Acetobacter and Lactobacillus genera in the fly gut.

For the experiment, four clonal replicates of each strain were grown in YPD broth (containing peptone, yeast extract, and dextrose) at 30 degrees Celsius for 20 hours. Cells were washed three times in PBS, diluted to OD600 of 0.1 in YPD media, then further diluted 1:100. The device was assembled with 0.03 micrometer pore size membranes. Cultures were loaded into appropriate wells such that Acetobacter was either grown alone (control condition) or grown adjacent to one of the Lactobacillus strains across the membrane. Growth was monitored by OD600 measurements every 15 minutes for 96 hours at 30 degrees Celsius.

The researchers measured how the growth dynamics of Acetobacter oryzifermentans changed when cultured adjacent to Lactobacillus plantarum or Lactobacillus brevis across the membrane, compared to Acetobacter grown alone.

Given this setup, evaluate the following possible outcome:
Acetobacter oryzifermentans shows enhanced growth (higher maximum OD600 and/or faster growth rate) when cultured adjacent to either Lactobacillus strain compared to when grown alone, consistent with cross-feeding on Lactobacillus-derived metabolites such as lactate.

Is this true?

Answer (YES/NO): YES